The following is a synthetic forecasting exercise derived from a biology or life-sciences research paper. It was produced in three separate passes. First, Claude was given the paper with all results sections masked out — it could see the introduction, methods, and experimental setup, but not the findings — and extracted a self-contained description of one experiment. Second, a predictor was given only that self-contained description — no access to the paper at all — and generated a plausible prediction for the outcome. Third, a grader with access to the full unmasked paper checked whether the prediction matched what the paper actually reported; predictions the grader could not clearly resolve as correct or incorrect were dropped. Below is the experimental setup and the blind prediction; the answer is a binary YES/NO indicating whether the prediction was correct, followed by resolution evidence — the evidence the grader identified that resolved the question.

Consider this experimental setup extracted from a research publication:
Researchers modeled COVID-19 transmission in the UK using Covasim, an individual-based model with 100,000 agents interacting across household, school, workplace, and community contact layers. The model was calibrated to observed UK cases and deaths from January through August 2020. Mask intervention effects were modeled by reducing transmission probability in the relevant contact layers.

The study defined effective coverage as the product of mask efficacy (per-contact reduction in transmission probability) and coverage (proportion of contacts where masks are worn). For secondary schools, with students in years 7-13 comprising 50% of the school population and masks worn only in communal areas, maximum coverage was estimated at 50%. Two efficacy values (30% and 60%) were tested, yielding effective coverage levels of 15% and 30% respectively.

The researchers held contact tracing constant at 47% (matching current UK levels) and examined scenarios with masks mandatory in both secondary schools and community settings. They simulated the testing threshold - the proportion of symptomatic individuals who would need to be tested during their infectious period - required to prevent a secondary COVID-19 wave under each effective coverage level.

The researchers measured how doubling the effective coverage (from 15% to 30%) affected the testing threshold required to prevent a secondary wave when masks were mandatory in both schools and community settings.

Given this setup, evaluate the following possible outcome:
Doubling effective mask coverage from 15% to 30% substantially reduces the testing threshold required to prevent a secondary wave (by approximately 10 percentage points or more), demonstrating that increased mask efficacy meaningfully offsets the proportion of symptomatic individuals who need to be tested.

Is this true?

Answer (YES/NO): YES